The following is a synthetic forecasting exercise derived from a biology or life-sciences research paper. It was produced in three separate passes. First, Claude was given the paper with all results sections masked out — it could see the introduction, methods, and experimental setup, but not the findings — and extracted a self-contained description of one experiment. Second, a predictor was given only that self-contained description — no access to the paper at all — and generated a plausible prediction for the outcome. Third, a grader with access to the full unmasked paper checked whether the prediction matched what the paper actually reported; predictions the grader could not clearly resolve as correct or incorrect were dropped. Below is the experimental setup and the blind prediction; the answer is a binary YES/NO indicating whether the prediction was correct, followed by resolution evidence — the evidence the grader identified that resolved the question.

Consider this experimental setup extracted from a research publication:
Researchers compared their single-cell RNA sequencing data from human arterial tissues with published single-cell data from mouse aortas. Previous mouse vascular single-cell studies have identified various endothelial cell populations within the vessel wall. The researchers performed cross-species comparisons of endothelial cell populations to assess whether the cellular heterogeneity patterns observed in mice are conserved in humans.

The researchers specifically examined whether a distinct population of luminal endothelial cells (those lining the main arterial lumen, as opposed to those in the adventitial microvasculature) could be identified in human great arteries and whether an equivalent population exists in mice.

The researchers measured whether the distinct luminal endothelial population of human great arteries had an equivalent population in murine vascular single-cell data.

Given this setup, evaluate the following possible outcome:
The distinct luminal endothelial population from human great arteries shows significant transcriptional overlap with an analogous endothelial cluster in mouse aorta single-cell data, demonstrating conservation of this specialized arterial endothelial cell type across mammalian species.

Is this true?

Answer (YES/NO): NO